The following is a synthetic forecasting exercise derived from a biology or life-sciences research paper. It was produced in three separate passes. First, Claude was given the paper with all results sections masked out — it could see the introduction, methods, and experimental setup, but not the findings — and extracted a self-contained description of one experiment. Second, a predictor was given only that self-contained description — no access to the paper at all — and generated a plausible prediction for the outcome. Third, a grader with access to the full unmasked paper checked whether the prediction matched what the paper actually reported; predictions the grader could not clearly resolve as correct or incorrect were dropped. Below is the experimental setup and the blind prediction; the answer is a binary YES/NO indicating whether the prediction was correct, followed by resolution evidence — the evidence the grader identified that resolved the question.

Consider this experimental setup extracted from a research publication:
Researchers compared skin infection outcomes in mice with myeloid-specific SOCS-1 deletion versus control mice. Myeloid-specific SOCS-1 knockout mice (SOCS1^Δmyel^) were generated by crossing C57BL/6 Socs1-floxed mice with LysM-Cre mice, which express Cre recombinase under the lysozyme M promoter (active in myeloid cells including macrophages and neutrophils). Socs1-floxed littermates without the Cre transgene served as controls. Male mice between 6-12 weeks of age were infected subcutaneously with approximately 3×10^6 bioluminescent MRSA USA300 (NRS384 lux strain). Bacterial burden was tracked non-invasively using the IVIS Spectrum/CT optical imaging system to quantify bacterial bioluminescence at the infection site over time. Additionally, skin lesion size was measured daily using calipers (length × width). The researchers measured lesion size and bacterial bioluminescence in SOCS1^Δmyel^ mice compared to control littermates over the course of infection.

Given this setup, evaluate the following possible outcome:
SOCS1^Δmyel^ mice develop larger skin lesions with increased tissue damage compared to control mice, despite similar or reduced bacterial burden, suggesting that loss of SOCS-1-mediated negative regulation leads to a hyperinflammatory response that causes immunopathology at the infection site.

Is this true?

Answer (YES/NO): NO